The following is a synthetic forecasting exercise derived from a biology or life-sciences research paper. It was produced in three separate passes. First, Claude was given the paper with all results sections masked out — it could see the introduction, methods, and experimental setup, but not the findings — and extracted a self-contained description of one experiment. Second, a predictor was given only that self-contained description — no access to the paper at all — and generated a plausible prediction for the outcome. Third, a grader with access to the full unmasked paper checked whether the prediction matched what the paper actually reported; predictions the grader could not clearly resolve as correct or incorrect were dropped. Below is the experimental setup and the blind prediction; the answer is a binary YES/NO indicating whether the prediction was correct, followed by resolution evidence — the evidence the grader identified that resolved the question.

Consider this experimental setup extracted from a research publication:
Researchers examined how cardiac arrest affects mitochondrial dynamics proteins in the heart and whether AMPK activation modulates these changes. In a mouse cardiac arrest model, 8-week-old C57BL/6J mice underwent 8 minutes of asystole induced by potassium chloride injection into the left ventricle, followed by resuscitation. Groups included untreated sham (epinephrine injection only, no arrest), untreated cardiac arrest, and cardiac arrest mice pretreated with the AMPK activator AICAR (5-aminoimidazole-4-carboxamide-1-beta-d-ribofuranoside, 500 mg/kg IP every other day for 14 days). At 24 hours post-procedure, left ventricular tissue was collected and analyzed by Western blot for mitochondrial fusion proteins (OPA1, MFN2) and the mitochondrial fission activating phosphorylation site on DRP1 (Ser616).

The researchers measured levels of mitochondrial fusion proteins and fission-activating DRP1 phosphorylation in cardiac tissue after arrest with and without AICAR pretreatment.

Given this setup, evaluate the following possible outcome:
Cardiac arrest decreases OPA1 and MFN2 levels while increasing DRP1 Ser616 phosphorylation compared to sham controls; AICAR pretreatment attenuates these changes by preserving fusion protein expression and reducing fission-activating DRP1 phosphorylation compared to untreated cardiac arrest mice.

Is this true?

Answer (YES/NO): NO